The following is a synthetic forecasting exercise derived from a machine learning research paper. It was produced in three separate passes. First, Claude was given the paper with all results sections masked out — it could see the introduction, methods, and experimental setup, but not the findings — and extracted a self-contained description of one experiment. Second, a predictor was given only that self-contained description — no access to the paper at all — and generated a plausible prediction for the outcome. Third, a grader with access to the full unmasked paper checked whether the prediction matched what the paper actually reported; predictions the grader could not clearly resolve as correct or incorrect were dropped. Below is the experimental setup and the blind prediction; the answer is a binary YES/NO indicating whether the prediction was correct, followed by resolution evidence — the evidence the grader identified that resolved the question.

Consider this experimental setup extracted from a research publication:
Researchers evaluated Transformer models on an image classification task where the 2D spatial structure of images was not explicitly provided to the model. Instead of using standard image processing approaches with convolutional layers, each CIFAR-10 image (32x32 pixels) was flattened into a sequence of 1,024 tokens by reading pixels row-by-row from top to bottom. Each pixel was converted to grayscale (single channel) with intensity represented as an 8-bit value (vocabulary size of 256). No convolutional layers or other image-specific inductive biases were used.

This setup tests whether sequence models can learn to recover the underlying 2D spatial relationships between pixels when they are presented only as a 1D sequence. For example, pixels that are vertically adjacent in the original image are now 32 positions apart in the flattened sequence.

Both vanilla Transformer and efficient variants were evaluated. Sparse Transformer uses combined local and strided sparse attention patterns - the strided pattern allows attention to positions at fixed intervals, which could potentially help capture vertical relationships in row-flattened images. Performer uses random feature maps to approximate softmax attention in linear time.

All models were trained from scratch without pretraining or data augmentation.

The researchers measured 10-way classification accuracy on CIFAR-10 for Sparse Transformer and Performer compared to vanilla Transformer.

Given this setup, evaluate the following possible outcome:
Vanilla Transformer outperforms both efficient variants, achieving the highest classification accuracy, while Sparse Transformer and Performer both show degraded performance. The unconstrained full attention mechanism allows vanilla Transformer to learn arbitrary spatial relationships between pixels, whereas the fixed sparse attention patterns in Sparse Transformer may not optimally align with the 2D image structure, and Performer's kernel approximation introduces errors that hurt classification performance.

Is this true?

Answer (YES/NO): NO